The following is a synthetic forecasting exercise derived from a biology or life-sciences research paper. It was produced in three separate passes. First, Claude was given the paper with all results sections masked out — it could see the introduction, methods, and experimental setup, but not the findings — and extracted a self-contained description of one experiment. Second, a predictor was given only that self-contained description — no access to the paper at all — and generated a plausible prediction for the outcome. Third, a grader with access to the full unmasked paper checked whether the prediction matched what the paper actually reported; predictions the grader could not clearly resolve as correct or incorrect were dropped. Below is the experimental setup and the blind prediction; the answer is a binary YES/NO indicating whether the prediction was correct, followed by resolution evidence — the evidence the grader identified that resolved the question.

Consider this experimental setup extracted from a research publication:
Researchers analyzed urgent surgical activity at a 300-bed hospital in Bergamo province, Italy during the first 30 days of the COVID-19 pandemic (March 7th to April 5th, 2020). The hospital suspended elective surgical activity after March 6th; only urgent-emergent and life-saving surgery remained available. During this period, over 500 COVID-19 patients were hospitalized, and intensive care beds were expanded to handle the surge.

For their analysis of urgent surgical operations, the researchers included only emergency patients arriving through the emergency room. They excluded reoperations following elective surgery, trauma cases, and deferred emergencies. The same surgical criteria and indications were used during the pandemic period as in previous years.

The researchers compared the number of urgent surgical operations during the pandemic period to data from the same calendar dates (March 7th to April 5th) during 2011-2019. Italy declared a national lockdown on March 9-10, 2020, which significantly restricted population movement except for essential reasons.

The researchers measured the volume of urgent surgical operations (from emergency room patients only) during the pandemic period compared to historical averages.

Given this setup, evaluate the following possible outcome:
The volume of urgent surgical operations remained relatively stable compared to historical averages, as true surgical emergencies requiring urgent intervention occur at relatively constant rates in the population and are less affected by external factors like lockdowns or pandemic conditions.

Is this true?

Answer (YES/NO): NO